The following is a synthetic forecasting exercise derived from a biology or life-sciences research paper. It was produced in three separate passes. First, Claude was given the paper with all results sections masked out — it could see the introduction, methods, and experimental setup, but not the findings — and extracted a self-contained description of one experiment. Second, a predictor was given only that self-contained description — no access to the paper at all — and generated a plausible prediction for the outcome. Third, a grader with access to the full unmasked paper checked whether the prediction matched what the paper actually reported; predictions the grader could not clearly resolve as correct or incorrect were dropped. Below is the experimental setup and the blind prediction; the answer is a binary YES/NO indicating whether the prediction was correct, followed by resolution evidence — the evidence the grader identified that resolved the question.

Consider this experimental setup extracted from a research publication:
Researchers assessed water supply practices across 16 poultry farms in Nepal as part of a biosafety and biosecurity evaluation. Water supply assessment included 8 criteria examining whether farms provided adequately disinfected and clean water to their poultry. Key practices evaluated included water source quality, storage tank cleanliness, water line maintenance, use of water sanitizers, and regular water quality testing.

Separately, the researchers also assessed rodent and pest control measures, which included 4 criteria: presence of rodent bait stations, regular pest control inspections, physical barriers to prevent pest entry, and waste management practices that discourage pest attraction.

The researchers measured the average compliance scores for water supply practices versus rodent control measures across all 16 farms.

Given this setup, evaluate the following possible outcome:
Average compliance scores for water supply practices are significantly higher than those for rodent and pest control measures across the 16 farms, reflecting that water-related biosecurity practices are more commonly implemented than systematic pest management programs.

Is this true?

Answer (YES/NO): YES